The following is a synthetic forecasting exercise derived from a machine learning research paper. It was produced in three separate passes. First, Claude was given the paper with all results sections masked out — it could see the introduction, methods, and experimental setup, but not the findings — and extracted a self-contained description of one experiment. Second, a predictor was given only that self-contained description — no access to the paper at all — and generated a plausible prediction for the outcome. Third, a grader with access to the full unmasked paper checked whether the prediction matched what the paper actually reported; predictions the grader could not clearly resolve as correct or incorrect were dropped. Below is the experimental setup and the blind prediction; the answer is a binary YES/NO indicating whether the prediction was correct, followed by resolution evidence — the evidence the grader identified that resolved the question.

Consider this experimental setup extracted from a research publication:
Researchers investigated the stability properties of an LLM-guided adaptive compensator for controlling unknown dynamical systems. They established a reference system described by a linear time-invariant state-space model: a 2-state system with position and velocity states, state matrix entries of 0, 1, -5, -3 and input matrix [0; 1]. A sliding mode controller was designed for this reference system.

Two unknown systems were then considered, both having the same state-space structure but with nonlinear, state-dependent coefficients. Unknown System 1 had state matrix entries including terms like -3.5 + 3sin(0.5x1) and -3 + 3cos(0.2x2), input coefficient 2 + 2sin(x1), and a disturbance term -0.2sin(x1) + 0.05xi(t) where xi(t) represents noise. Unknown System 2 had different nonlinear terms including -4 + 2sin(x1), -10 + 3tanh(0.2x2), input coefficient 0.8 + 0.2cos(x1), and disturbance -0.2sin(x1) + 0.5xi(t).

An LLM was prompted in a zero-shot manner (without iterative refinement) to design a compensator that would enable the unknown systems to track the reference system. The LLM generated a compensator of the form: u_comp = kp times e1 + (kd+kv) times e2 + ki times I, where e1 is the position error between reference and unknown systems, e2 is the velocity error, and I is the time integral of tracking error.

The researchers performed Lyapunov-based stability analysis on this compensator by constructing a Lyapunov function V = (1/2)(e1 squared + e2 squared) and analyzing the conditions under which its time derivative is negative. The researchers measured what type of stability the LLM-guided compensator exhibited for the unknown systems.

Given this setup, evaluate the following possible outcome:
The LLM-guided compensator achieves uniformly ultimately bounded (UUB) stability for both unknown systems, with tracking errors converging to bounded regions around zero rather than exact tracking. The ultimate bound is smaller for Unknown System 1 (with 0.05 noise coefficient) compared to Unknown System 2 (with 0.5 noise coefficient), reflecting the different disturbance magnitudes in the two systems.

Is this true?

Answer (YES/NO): NO